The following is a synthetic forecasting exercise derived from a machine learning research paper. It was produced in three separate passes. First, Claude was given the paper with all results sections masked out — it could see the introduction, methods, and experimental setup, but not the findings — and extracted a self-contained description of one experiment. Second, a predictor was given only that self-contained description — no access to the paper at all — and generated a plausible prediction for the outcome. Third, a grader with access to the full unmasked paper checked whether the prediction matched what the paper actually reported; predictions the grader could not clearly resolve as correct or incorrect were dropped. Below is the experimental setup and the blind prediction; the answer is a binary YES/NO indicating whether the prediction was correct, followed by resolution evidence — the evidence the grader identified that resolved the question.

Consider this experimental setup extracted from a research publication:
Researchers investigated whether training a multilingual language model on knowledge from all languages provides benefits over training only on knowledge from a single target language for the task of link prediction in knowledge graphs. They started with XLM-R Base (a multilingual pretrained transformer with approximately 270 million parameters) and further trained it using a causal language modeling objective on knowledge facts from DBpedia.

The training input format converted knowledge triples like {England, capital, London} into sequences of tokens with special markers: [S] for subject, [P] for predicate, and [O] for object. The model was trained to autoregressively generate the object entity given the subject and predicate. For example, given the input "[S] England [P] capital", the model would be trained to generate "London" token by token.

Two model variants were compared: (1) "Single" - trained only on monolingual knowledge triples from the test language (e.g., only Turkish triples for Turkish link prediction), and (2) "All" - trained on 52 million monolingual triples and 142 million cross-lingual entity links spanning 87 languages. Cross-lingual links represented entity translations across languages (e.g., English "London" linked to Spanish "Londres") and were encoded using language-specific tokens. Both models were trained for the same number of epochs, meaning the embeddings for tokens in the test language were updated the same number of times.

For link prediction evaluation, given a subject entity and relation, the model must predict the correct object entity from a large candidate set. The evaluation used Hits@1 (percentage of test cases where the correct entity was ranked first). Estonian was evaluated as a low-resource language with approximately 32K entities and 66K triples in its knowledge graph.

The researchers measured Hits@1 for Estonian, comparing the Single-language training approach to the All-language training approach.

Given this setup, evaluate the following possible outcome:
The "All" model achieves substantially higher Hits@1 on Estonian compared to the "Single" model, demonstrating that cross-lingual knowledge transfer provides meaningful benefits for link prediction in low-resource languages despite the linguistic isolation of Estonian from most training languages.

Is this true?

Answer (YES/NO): YES